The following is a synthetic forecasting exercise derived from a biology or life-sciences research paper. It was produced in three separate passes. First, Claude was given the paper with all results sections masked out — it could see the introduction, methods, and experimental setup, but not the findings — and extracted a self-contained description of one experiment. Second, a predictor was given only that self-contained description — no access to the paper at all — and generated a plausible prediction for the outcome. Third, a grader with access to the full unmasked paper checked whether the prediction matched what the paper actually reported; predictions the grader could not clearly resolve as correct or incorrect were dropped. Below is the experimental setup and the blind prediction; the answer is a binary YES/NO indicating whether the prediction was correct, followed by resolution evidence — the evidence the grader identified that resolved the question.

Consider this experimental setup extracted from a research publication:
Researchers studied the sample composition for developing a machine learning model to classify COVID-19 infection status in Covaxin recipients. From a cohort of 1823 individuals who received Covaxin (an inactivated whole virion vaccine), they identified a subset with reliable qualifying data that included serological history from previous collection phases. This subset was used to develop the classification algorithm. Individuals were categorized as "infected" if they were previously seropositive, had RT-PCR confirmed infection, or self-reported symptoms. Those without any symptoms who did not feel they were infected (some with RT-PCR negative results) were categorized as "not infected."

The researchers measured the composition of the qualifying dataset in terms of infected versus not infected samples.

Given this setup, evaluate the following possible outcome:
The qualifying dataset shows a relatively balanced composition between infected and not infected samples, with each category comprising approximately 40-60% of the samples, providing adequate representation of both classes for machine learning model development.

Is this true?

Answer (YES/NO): NO